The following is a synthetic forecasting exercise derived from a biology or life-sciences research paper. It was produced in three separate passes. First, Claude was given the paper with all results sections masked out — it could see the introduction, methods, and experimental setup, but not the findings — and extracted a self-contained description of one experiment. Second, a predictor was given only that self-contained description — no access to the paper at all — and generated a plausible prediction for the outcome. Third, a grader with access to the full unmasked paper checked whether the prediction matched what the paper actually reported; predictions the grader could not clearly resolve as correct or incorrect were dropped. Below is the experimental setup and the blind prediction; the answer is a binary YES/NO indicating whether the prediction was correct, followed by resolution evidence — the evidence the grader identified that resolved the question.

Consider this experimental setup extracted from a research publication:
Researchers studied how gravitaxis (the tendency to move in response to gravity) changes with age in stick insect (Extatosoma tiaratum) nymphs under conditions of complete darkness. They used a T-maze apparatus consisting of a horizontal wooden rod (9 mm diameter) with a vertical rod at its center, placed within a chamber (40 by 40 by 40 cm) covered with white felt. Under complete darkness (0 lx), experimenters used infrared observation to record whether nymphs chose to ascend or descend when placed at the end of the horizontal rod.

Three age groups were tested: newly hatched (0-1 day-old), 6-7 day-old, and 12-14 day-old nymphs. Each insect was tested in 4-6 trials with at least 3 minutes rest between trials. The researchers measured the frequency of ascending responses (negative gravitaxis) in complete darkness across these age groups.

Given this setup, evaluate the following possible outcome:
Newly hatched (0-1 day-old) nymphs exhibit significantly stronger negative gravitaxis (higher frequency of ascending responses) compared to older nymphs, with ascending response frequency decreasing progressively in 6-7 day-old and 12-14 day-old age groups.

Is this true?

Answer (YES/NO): YES